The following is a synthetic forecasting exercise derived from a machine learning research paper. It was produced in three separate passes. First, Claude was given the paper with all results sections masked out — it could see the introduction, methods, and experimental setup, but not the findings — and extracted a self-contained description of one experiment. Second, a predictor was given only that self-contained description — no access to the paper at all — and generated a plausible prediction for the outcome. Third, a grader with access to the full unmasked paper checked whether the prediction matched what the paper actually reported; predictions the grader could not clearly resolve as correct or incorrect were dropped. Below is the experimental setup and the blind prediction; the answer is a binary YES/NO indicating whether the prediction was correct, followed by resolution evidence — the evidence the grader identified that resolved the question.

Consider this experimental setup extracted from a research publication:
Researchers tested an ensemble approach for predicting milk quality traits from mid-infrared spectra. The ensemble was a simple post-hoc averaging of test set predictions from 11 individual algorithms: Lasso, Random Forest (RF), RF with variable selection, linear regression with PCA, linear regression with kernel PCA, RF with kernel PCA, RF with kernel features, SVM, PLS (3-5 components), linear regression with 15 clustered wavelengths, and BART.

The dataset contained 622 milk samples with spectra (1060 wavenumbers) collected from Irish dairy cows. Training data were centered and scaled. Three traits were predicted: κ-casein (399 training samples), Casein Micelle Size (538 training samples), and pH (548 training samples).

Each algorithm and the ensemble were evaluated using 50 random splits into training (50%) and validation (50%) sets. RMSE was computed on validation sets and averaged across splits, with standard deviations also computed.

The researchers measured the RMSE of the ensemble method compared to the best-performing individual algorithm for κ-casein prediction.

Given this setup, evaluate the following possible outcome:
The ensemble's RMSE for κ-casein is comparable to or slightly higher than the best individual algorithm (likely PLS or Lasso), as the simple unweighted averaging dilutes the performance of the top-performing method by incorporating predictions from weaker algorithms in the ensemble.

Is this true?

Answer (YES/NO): NO